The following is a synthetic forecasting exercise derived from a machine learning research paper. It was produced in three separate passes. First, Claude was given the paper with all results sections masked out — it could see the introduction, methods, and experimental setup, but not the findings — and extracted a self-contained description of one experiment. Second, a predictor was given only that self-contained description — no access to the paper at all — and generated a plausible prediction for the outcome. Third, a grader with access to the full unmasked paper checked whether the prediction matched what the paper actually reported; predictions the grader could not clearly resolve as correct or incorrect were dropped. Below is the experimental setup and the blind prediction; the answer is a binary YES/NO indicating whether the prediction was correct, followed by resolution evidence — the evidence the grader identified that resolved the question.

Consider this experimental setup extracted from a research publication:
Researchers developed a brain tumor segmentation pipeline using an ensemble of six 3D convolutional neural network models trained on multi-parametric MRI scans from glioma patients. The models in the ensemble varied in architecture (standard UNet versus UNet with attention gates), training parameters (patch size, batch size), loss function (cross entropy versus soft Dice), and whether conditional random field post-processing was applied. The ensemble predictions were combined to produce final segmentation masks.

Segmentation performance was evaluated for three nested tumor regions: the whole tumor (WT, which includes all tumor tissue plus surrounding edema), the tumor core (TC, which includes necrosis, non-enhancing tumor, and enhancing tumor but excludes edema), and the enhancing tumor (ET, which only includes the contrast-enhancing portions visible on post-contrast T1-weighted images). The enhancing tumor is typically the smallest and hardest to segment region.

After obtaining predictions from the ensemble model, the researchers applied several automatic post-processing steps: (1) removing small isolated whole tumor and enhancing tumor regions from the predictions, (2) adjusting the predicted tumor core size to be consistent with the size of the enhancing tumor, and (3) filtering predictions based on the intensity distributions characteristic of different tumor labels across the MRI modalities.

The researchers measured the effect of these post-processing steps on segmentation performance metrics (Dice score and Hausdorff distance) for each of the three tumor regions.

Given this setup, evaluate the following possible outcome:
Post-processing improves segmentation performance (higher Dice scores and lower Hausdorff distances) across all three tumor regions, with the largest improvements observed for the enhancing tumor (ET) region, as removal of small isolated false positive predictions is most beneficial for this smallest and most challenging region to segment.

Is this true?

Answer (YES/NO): NO